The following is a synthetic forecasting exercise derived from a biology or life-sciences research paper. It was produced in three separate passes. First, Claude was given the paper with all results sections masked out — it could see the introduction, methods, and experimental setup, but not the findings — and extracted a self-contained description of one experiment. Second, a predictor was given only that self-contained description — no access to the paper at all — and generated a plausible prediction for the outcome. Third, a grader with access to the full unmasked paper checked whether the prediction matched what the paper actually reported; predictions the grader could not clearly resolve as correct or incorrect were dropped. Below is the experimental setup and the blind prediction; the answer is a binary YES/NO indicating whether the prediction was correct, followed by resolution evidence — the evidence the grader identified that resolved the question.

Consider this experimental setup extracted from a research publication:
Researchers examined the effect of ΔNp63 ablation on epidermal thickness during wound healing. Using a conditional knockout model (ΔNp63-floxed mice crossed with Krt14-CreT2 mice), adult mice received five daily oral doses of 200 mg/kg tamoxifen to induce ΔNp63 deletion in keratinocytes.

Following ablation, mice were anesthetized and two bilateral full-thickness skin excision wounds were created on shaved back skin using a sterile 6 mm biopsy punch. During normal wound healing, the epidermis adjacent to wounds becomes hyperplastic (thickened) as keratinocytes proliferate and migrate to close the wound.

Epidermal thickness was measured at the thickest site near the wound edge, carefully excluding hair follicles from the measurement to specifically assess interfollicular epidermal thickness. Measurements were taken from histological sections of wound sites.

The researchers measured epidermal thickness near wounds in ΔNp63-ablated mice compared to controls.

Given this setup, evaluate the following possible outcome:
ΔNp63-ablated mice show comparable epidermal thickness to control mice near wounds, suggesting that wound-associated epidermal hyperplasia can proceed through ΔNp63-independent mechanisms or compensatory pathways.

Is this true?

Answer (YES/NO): NO